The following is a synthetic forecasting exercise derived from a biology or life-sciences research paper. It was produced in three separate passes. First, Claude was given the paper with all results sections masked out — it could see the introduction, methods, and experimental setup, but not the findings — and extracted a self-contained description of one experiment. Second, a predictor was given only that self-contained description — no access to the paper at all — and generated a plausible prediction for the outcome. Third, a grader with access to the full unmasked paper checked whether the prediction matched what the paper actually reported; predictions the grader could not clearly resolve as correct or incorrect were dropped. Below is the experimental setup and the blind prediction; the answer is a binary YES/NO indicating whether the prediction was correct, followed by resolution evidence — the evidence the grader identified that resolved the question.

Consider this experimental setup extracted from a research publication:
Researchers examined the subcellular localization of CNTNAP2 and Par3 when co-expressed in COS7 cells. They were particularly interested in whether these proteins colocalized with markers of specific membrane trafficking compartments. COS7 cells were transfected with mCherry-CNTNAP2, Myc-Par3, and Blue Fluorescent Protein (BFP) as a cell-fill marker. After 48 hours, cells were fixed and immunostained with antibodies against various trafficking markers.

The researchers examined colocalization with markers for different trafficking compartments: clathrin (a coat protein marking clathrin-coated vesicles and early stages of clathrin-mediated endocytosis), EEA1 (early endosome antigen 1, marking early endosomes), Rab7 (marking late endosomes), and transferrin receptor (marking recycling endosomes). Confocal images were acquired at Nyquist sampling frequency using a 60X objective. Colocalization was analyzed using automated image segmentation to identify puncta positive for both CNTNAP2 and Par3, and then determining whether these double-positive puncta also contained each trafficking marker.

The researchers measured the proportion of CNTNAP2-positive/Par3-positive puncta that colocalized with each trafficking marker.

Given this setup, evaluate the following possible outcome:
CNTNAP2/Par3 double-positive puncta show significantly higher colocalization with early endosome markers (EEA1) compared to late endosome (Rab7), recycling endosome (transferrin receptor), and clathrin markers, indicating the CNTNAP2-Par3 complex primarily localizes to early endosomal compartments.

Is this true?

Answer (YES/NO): NO